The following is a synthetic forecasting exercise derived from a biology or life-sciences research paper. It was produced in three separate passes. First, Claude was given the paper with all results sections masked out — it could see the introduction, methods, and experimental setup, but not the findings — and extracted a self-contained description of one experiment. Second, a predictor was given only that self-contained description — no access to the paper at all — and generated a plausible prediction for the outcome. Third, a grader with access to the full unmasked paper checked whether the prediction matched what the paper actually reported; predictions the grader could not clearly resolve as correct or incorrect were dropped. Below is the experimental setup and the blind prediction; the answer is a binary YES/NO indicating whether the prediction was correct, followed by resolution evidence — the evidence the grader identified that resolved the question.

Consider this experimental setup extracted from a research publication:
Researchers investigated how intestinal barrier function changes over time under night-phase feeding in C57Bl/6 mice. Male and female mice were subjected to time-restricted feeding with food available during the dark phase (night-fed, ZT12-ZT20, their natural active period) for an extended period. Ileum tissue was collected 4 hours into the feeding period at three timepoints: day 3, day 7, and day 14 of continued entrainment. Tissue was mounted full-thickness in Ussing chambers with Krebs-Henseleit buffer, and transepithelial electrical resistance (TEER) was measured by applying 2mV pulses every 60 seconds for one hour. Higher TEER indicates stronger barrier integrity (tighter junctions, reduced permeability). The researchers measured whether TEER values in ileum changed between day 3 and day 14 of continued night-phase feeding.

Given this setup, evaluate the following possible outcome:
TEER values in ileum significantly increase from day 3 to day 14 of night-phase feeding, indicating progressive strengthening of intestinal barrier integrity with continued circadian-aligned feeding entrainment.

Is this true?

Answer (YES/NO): NO